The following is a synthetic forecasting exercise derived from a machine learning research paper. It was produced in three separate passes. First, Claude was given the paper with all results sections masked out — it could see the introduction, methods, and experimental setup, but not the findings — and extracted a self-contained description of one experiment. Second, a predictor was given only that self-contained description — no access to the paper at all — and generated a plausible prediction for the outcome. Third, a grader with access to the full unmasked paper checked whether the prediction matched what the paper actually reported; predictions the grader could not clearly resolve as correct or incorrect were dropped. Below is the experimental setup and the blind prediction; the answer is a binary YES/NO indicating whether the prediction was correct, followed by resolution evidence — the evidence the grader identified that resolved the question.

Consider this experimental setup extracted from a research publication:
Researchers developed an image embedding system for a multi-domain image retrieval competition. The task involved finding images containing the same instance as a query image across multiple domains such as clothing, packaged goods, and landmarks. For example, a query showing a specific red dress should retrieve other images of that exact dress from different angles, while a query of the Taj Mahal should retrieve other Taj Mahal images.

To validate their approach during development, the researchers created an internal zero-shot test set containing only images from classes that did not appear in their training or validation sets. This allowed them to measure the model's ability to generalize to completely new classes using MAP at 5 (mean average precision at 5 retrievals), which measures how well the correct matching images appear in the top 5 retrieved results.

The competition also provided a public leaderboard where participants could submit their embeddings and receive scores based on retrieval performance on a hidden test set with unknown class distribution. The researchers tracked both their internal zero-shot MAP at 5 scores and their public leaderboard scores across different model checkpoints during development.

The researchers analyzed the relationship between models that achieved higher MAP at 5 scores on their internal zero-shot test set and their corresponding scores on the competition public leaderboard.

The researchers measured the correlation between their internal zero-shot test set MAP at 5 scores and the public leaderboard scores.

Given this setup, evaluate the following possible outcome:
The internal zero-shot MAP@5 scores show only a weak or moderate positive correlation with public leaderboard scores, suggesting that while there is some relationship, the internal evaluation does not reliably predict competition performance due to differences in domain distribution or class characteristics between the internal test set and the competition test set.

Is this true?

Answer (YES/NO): YES